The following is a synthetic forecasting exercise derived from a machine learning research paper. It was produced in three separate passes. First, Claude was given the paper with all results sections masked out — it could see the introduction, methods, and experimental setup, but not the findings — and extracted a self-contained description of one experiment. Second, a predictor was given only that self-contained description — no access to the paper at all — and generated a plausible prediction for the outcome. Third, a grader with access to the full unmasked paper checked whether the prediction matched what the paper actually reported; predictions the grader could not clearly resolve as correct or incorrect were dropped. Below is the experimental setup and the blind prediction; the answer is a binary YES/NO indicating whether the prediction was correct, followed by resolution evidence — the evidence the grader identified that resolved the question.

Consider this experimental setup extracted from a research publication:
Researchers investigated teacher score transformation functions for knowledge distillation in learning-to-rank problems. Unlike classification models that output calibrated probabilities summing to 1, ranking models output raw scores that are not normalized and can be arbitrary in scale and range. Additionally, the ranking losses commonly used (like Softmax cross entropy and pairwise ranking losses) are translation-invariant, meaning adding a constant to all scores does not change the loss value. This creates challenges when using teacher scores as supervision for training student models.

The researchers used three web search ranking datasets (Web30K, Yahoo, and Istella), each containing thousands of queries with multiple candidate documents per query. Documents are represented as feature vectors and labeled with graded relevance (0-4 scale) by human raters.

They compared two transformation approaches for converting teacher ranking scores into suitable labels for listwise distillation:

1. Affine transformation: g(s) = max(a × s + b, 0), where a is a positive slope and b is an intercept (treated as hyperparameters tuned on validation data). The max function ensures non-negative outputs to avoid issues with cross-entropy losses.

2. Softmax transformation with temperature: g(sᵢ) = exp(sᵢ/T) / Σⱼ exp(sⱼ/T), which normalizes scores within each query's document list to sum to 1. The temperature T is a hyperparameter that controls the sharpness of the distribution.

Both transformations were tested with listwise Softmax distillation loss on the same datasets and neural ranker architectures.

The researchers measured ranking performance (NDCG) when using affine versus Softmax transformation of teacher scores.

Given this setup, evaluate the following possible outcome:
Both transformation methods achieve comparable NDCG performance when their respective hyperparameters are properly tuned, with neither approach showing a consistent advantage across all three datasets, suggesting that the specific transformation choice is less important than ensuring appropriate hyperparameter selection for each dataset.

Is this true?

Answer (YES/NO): NO